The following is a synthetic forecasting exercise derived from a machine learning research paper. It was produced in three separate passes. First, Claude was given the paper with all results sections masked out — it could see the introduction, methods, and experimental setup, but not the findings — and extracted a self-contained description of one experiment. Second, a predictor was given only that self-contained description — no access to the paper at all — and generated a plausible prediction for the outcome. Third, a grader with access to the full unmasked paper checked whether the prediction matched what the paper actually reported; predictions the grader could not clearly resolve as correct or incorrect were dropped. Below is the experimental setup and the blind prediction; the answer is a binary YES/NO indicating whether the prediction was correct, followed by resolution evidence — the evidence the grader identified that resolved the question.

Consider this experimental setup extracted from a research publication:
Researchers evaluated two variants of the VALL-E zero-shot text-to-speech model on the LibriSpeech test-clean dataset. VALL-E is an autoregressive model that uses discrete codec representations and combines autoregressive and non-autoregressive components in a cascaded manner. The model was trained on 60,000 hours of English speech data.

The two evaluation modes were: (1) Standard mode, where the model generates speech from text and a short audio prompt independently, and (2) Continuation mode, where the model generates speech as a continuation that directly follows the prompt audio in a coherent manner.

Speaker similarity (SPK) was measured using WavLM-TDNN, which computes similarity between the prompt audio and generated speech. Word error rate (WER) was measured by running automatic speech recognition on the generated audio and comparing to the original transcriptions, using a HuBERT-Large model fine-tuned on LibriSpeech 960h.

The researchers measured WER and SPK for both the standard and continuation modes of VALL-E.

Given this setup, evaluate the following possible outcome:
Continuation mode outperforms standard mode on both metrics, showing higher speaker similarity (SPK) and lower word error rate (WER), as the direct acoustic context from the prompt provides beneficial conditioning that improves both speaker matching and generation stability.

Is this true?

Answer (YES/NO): NO